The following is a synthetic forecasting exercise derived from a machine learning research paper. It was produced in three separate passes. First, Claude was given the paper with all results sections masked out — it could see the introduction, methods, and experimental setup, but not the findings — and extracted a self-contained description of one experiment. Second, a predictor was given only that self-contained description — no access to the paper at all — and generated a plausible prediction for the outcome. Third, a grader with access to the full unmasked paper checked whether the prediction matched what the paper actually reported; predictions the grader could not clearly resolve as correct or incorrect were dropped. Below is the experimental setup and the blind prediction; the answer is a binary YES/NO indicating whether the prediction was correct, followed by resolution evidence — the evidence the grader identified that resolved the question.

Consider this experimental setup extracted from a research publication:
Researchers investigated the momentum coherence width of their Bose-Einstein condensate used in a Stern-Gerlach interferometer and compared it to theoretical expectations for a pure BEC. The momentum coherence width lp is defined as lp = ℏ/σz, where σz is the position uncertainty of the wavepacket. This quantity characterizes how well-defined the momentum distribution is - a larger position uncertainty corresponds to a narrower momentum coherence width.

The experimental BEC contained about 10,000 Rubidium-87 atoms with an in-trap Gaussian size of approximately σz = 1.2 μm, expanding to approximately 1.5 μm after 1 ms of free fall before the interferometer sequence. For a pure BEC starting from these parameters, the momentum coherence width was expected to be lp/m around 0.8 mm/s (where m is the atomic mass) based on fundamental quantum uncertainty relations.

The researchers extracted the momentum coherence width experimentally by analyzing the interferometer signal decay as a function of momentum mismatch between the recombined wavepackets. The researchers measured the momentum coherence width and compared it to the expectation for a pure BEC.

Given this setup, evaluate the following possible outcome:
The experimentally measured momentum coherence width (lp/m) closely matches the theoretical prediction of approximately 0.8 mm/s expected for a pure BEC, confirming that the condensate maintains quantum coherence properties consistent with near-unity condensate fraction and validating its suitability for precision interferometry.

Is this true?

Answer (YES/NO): NO